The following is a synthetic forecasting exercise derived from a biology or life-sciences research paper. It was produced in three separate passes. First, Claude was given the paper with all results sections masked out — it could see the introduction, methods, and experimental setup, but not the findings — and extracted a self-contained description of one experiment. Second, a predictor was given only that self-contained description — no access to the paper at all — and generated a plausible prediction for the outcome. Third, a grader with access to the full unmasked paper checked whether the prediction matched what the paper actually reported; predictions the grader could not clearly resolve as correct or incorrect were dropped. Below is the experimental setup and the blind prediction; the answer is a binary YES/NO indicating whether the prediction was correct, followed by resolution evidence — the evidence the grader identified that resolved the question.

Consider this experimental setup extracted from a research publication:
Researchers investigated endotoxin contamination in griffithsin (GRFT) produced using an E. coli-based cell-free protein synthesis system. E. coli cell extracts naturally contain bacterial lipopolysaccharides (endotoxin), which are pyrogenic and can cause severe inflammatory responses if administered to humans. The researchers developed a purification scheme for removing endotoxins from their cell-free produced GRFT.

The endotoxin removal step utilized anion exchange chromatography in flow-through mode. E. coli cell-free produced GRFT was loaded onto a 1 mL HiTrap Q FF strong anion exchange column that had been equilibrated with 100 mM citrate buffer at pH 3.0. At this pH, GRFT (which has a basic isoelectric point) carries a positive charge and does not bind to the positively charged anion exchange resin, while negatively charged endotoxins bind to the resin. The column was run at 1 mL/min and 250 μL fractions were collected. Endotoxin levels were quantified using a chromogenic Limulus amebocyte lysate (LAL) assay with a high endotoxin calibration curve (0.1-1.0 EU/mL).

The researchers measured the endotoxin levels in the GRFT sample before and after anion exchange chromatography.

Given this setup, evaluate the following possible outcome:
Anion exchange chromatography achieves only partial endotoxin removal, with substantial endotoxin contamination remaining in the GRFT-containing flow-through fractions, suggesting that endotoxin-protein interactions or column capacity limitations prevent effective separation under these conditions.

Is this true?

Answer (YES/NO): NO